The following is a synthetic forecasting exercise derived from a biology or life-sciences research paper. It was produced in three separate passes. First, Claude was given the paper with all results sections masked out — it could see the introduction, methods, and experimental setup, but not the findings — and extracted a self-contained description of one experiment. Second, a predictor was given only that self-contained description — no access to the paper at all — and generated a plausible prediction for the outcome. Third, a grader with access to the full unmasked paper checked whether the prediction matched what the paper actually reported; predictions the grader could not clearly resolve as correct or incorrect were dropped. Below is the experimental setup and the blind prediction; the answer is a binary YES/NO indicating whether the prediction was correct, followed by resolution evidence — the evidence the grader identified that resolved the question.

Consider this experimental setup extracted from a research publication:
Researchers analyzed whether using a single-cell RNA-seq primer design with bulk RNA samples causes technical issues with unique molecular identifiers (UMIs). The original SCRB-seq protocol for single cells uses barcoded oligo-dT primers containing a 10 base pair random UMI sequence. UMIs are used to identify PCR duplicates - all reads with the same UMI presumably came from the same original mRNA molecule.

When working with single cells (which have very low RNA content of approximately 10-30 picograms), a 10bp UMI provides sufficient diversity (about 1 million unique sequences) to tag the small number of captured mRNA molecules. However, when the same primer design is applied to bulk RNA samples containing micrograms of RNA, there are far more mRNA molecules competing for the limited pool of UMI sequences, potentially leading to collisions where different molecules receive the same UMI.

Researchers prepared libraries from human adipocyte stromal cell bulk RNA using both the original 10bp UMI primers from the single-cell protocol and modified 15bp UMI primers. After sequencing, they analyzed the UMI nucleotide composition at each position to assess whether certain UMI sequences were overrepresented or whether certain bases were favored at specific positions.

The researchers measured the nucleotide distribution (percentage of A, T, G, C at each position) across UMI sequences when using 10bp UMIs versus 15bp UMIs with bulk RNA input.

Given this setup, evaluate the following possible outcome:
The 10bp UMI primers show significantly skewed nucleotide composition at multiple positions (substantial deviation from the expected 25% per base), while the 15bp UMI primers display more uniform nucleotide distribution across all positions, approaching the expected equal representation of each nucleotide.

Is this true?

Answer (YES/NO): YES